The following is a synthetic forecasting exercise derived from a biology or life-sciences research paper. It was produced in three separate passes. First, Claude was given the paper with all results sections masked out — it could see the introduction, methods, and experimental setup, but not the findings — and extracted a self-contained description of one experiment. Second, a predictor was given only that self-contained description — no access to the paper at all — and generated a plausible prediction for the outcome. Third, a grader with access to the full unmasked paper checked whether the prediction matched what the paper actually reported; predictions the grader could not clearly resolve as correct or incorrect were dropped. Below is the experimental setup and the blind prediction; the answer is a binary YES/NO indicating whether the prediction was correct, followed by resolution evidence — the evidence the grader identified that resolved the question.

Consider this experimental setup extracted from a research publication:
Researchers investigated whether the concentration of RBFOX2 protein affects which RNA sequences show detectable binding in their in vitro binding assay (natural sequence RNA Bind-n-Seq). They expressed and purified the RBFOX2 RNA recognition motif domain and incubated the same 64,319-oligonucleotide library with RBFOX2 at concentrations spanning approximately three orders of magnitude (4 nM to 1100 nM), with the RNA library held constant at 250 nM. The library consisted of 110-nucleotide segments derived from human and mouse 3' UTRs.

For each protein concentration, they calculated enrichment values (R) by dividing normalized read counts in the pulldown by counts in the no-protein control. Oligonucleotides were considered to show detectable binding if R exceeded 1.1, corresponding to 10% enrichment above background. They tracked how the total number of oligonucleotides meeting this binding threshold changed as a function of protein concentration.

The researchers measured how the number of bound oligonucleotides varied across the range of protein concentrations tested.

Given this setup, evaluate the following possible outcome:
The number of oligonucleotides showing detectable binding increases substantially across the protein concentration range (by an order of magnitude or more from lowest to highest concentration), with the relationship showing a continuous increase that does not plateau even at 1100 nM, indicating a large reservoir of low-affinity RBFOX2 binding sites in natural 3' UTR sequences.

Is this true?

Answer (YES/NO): NO